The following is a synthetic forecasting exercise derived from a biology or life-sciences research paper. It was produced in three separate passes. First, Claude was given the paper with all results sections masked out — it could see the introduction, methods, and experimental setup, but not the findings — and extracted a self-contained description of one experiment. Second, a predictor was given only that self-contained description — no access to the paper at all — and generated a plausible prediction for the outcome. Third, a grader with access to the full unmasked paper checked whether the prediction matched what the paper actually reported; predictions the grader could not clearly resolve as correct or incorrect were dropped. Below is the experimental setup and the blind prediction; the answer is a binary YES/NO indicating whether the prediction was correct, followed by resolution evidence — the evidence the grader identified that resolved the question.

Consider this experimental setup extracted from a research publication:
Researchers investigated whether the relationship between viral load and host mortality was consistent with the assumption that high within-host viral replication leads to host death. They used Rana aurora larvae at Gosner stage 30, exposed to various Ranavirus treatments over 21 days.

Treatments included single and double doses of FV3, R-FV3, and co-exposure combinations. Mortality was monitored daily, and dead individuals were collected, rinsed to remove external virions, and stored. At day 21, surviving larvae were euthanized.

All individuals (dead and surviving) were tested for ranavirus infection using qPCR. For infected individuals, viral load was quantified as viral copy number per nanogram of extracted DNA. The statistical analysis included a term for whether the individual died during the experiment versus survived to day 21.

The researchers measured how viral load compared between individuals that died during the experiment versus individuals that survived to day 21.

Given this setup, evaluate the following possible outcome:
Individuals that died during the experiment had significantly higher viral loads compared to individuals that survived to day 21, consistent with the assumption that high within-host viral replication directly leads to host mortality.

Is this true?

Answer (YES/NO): YES